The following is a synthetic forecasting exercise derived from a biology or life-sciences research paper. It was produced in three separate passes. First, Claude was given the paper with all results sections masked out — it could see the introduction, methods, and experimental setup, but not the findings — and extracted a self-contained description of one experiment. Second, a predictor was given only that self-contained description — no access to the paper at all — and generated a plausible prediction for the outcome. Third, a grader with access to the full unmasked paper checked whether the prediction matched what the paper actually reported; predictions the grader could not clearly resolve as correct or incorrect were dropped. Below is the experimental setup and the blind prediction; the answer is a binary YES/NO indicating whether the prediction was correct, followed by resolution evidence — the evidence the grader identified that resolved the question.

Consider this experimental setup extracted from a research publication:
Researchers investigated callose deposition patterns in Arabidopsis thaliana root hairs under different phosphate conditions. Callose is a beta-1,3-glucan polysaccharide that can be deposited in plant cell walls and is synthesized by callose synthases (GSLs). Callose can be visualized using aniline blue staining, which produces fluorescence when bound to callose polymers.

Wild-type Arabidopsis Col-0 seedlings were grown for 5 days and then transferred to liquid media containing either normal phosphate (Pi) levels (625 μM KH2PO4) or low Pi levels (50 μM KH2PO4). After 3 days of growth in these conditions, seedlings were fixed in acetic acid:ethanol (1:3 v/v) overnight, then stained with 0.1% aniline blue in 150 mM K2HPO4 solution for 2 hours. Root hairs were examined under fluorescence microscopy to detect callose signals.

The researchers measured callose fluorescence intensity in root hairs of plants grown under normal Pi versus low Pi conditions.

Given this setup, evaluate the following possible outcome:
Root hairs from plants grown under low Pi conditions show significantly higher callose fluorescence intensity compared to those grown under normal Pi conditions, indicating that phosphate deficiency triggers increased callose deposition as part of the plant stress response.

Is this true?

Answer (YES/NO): YES